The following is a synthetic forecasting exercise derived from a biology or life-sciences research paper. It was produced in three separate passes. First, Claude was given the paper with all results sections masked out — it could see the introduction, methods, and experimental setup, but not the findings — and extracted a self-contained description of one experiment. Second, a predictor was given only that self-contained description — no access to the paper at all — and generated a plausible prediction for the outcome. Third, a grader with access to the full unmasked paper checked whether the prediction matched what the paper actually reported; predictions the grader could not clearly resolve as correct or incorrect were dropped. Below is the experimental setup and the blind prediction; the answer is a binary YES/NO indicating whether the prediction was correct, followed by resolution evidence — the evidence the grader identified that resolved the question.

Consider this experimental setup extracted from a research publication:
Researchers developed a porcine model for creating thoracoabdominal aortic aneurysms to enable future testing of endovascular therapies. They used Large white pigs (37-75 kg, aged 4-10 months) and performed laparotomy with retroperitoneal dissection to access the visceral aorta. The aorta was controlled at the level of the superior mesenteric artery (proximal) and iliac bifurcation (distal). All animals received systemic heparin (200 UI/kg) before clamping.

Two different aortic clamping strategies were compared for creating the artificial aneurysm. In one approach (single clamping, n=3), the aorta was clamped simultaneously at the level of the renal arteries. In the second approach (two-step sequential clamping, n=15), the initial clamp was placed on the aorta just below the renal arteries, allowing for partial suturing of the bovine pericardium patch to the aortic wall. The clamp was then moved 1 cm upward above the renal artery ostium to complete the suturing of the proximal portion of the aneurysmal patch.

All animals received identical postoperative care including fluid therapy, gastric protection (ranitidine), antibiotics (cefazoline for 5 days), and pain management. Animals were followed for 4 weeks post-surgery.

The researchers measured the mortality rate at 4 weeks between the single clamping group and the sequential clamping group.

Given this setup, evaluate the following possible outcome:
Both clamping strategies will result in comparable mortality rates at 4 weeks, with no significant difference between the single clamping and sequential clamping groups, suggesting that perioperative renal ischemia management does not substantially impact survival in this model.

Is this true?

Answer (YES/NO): NO